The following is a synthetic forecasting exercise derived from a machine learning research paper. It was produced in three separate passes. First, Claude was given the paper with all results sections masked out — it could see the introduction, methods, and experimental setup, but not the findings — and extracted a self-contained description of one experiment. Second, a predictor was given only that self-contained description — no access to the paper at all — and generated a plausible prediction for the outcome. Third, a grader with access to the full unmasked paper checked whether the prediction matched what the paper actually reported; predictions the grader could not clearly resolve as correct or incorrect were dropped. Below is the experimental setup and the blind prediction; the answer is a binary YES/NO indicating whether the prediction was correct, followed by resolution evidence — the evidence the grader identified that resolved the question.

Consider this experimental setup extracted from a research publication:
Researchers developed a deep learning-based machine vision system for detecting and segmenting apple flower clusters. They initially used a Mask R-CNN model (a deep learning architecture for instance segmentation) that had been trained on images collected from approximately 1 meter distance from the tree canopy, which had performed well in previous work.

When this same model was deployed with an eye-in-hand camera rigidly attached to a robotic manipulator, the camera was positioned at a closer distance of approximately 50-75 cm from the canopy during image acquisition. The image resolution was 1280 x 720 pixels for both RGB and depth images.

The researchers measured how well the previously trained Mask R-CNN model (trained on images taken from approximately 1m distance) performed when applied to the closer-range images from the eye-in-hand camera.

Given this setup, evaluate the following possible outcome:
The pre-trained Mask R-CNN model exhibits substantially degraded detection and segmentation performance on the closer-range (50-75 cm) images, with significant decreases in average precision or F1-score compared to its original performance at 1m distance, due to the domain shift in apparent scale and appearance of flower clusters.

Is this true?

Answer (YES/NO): YES